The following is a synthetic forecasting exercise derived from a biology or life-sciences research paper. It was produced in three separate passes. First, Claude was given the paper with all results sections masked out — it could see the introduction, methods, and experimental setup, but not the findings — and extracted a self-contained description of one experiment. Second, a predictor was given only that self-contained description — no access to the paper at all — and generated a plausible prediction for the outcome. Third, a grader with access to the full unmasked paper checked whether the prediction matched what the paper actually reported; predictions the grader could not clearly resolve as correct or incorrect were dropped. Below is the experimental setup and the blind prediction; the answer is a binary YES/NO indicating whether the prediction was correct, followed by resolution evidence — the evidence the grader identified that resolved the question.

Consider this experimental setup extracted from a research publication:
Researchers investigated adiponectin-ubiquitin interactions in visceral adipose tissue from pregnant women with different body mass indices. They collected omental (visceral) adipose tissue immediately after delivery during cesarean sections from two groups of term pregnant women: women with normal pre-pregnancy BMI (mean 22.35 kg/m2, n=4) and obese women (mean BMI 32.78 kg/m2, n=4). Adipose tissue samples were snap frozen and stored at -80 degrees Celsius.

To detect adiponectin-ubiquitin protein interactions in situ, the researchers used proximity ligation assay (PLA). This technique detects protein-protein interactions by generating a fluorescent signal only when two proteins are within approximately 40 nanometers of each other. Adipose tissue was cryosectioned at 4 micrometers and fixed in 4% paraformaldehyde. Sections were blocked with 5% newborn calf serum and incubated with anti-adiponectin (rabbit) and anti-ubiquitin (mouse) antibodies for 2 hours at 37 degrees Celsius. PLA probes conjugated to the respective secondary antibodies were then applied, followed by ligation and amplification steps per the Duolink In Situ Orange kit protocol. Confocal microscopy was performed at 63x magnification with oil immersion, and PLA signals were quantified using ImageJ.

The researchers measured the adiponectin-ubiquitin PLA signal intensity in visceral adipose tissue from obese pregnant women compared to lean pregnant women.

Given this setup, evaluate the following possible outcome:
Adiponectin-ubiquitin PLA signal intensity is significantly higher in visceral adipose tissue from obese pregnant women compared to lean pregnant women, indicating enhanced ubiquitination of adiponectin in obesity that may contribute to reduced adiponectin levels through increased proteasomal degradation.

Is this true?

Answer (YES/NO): YES